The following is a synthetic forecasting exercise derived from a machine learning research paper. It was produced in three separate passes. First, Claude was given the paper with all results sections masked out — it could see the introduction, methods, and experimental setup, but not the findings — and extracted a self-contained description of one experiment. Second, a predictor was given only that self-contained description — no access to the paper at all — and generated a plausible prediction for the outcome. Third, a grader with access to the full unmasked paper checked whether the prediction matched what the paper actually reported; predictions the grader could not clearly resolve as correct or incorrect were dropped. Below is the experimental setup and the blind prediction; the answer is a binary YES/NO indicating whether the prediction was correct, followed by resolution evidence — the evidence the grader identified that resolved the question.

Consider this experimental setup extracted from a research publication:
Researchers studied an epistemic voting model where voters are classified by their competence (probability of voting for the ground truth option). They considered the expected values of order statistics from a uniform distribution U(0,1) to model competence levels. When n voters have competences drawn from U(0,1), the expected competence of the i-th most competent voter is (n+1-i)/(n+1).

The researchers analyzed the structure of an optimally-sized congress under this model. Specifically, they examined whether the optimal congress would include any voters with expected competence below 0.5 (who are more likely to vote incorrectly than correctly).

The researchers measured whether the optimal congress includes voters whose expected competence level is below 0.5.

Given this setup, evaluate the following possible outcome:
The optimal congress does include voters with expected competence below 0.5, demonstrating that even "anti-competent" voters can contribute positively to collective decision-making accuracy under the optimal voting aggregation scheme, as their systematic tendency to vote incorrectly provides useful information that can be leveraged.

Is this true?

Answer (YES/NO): NO